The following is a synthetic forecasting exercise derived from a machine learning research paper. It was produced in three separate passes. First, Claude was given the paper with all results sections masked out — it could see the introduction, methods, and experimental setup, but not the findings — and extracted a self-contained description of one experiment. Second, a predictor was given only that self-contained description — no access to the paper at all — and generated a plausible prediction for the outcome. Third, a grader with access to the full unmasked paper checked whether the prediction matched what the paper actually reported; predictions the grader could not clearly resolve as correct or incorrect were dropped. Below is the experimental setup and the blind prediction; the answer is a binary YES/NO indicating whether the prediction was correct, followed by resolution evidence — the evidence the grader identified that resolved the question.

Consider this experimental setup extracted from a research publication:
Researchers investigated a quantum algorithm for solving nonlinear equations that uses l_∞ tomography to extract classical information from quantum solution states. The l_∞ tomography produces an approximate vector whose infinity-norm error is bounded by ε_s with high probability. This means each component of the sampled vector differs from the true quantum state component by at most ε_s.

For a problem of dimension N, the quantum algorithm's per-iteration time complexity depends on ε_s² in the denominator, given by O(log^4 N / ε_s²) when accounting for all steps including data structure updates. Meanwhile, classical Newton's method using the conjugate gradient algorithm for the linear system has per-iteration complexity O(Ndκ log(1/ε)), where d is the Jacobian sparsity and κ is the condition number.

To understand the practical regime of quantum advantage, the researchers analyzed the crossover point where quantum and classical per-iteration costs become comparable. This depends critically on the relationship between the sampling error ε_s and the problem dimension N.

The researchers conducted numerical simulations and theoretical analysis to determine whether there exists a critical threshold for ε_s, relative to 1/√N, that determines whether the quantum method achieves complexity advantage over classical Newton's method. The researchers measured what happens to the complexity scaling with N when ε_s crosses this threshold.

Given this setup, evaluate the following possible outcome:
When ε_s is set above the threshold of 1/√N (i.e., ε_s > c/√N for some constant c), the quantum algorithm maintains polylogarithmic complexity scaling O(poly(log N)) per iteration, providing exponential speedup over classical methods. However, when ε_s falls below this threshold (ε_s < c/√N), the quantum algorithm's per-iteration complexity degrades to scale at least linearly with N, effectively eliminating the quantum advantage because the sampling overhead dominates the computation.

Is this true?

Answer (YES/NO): YES